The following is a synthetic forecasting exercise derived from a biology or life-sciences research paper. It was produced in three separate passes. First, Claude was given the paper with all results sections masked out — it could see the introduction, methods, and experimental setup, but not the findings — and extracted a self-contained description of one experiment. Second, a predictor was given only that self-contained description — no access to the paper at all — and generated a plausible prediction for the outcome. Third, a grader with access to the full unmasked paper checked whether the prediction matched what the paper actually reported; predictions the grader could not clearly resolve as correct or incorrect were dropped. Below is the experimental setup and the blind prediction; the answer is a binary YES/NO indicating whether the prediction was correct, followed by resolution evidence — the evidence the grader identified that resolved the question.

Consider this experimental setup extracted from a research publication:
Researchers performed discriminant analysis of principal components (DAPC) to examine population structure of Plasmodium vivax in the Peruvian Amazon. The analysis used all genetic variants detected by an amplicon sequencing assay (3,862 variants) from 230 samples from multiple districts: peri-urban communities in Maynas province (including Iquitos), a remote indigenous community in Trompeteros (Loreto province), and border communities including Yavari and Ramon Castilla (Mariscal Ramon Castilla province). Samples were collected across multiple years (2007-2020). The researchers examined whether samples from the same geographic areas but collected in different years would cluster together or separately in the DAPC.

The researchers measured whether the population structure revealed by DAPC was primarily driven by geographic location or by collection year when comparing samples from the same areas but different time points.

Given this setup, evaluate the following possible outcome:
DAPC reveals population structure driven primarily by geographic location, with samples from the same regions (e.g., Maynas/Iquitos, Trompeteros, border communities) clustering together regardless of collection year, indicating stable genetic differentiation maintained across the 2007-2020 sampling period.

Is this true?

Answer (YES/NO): NO